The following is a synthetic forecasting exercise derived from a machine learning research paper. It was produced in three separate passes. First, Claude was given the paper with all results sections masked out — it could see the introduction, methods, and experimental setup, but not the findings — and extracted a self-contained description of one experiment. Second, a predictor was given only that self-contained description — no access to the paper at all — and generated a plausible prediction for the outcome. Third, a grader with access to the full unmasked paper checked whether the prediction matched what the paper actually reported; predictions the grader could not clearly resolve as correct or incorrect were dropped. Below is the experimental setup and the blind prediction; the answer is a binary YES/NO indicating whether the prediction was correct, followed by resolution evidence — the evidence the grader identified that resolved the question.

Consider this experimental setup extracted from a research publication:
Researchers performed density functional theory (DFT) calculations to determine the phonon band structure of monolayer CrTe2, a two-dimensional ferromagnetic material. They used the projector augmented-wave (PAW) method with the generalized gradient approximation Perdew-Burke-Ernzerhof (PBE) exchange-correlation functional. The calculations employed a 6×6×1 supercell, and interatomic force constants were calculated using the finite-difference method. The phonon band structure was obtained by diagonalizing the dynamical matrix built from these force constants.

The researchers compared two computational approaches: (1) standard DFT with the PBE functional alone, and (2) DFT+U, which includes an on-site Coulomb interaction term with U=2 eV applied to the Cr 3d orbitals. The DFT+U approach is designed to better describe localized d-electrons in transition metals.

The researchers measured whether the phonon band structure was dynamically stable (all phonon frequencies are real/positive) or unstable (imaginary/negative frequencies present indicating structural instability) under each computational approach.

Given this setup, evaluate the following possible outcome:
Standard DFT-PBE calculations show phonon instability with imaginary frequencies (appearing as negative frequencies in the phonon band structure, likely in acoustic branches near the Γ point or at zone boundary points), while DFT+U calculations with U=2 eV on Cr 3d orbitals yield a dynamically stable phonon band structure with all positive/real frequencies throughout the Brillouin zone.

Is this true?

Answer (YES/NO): YES